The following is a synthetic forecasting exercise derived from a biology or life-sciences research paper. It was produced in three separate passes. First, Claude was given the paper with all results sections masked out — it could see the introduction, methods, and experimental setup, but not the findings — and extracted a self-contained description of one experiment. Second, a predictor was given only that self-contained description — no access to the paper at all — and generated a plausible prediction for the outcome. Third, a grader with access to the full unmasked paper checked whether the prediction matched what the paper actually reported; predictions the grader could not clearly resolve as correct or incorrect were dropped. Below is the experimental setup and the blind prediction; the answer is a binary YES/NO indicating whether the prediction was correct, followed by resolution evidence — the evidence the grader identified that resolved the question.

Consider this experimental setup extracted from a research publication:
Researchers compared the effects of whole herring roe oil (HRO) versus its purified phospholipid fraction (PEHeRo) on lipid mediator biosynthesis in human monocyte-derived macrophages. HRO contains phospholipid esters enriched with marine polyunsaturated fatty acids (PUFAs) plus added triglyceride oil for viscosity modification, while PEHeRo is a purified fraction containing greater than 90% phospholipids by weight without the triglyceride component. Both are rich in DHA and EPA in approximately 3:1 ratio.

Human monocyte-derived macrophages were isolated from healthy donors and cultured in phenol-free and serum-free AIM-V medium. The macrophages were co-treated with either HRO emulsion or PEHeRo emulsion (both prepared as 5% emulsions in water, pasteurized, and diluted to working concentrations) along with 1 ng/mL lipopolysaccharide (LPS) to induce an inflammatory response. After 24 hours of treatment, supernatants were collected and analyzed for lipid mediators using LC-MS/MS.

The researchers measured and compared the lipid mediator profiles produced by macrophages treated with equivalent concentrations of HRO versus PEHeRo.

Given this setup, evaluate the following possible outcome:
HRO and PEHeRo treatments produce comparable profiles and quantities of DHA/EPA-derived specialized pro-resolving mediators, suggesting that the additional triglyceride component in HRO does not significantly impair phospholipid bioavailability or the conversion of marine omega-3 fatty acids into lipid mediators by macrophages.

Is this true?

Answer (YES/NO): NO